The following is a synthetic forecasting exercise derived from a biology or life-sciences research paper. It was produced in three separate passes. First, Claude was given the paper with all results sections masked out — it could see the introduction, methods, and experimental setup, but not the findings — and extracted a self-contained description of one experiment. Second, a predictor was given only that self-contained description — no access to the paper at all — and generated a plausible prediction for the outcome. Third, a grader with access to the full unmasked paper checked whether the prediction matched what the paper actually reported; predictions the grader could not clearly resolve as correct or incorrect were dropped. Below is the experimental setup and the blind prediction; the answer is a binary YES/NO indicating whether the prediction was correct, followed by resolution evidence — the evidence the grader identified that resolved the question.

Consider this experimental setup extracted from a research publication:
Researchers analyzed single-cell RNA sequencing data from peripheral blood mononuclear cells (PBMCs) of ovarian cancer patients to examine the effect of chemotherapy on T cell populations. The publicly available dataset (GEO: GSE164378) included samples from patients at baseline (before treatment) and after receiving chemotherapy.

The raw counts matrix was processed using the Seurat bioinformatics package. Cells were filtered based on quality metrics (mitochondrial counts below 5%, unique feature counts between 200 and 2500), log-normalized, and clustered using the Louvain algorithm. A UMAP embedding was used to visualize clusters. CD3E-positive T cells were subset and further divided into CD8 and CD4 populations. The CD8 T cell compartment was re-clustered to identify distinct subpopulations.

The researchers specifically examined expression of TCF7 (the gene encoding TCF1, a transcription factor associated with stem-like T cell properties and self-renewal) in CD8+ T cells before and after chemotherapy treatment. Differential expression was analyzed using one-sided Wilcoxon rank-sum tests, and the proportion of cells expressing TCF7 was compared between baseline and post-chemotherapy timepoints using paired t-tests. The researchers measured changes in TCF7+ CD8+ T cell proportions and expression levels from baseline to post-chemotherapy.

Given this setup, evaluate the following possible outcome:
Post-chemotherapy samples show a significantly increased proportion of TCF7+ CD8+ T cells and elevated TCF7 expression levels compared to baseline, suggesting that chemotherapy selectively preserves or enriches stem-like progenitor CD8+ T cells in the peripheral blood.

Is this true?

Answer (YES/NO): YES